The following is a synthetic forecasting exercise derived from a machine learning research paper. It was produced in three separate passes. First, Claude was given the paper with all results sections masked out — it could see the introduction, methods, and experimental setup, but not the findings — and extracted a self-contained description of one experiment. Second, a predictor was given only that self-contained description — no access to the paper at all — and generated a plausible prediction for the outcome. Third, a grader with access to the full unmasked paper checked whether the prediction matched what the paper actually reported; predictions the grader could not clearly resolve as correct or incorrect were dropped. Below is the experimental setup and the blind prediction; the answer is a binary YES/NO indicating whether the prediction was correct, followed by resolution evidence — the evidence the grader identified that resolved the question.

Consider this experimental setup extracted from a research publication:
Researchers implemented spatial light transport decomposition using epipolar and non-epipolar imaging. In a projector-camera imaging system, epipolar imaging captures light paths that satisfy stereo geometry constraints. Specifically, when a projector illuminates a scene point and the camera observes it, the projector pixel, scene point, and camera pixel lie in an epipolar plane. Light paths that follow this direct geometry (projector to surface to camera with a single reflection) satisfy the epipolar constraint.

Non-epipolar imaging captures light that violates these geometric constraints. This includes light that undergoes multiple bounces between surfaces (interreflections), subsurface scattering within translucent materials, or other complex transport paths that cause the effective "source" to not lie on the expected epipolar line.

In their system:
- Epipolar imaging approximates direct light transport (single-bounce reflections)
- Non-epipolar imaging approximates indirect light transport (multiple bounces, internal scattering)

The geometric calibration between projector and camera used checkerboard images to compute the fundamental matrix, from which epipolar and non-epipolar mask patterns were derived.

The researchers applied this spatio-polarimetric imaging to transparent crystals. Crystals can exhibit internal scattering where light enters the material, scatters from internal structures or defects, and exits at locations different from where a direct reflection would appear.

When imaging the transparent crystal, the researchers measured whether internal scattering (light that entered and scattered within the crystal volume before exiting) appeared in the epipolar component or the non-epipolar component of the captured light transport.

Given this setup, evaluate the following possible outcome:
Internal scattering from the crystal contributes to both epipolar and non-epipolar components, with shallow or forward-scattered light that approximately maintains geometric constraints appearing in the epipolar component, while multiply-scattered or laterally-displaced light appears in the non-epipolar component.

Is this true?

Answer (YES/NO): NO